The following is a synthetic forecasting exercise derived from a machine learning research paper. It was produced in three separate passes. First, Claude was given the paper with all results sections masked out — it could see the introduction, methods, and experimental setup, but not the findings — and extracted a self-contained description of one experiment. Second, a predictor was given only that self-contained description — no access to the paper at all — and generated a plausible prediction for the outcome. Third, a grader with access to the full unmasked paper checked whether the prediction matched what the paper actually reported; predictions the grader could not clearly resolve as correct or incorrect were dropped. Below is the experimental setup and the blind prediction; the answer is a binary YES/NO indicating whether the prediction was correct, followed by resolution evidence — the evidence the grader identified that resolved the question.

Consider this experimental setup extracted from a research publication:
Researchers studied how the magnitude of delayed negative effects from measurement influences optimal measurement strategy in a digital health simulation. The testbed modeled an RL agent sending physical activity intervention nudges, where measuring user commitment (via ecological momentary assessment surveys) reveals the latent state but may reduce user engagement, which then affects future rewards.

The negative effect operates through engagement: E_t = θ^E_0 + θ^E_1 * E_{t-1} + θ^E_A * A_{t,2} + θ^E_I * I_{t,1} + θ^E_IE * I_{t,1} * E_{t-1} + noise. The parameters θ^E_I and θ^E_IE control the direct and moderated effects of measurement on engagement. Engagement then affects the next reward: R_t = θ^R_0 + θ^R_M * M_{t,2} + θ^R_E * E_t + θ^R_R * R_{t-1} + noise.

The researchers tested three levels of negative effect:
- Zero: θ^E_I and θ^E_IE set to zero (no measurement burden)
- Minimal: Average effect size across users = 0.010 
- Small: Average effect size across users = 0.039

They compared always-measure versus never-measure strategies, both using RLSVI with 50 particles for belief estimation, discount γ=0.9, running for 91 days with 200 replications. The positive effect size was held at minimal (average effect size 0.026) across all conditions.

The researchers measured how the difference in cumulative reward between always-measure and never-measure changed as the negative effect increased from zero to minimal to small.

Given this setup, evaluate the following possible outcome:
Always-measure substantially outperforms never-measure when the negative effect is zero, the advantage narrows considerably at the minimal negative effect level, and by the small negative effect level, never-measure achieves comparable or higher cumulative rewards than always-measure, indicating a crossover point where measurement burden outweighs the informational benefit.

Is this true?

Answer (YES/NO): NO